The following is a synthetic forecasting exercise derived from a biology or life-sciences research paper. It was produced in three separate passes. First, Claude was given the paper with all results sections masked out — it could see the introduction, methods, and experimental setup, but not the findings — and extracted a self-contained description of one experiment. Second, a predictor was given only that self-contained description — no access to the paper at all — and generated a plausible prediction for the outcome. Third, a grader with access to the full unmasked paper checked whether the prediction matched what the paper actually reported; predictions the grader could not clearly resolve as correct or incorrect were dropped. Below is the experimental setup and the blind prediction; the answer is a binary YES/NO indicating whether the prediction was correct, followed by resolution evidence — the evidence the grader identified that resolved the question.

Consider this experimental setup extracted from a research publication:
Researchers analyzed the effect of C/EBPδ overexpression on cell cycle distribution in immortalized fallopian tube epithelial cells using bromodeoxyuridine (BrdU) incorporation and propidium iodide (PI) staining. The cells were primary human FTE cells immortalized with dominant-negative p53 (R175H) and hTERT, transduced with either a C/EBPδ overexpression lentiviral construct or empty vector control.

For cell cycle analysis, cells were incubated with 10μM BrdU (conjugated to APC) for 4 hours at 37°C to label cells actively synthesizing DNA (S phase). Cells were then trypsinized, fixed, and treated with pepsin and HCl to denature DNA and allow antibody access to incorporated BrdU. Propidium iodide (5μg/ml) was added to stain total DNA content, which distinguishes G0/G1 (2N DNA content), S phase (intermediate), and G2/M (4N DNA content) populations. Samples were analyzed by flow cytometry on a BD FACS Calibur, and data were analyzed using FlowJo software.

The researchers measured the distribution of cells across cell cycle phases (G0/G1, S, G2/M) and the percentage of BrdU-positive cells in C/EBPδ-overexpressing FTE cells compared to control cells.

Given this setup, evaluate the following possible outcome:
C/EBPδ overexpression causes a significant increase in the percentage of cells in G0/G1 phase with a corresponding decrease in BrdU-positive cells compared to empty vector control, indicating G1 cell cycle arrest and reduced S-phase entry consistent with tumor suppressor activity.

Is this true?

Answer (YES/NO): YES